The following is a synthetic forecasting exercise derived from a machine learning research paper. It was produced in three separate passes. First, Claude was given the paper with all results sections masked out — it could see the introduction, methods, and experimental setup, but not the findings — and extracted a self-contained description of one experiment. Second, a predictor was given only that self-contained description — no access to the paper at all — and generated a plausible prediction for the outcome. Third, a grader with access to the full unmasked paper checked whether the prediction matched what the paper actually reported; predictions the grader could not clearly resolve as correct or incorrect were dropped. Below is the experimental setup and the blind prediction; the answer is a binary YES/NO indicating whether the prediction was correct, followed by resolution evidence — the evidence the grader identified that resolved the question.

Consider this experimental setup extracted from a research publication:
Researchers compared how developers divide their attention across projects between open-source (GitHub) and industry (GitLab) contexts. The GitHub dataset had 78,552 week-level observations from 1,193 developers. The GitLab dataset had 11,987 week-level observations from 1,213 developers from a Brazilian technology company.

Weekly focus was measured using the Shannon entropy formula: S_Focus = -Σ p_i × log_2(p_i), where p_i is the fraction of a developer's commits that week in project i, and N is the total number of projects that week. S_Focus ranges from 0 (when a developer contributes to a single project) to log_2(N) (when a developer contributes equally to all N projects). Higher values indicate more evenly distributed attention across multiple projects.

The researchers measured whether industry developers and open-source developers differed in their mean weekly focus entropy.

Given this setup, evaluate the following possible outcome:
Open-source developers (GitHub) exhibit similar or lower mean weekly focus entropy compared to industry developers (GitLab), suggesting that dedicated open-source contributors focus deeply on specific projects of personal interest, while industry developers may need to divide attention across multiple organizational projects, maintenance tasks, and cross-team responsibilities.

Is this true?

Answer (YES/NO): YES